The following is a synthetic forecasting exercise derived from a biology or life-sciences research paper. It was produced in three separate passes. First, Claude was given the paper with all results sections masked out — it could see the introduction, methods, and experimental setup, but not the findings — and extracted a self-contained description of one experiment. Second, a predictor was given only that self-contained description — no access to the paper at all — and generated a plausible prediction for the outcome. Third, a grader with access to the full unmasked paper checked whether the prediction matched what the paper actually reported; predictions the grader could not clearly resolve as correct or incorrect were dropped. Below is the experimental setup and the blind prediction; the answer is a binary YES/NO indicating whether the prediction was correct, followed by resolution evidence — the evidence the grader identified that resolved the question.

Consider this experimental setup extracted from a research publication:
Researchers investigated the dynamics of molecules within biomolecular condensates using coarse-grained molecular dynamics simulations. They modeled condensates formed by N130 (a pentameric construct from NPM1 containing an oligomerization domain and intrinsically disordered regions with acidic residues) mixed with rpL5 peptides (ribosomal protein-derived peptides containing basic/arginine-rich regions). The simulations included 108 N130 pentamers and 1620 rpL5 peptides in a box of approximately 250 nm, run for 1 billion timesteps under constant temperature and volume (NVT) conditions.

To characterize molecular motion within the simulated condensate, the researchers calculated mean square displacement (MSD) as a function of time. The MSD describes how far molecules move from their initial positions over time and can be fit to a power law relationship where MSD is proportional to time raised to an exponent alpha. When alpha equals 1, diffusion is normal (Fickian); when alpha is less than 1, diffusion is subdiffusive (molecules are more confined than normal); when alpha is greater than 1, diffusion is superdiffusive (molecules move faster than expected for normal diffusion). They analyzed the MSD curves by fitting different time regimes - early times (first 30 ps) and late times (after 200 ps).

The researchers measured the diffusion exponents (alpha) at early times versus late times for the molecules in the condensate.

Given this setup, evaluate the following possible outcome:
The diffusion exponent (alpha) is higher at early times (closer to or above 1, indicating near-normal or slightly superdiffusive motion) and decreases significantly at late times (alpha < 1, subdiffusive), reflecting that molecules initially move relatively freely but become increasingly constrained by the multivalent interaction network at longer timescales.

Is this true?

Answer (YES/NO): YES